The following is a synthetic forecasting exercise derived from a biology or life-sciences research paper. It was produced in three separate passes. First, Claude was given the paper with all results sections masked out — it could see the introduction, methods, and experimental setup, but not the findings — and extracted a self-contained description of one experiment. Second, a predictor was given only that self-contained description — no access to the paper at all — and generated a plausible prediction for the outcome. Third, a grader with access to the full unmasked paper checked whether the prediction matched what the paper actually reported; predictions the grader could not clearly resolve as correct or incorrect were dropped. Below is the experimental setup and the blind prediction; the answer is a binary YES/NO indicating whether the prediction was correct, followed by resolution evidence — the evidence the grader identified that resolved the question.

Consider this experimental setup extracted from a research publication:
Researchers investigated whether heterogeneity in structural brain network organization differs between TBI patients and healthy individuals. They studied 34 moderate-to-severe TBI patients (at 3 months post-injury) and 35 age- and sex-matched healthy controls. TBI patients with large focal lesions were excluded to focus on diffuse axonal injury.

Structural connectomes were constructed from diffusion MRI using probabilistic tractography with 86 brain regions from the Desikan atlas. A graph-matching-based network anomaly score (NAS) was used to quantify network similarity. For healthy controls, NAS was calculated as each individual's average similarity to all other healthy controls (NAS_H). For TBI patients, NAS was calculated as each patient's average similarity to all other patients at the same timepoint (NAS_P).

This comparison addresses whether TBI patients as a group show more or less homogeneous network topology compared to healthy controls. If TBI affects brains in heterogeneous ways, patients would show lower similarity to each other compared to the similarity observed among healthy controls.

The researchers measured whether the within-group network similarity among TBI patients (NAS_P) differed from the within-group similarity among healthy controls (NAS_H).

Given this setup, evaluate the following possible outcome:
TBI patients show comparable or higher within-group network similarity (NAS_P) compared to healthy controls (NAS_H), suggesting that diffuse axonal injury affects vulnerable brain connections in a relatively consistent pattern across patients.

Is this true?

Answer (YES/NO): NO